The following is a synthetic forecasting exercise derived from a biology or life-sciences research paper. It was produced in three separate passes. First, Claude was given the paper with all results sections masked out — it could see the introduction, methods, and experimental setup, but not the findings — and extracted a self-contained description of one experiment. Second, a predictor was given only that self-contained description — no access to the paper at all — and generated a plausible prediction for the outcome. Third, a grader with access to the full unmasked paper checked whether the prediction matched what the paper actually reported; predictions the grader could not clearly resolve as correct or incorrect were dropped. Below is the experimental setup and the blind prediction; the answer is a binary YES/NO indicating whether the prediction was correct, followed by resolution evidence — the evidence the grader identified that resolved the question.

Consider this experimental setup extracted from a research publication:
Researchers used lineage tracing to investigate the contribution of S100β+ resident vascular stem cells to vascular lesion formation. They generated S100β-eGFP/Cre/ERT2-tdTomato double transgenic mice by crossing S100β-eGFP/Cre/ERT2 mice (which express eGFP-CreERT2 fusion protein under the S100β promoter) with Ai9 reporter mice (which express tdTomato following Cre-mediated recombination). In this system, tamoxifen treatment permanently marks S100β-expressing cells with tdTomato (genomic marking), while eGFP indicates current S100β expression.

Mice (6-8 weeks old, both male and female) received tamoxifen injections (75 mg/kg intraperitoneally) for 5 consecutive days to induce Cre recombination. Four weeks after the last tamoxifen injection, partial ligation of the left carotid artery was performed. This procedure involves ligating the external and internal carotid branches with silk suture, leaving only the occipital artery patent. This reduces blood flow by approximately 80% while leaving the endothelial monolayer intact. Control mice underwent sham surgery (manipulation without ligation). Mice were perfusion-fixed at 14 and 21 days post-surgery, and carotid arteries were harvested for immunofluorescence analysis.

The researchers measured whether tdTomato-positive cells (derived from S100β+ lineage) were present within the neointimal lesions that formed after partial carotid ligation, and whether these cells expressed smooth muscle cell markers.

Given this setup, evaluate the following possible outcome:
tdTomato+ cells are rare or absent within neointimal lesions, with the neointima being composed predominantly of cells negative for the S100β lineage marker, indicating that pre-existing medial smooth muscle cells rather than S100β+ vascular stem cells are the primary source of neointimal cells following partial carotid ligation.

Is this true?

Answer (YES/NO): NO